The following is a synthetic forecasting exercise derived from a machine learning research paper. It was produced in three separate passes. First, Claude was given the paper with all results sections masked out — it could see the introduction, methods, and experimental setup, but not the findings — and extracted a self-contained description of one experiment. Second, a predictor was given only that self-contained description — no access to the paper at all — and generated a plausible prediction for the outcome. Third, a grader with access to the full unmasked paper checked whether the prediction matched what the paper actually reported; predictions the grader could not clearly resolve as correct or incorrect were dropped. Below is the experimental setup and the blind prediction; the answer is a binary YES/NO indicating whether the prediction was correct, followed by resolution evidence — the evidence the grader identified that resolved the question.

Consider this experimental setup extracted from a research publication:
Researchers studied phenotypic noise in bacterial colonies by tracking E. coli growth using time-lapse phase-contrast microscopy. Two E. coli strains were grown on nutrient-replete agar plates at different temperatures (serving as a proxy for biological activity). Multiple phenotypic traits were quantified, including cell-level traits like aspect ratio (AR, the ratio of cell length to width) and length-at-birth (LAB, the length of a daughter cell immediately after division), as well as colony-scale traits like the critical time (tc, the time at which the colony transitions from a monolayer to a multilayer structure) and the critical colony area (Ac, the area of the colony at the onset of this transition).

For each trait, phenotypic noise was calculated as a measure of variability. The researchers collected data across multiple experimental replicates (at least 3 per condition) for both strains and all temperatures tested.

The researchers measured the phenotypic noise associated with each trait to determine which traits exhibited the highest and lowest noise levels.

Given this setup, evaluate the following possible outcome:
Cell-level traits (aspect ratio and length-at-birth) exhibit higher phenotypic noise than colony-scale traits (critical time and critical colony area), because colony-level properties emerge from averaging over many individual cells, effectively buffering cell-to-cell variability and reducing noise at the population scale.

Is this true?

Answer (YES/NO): NO